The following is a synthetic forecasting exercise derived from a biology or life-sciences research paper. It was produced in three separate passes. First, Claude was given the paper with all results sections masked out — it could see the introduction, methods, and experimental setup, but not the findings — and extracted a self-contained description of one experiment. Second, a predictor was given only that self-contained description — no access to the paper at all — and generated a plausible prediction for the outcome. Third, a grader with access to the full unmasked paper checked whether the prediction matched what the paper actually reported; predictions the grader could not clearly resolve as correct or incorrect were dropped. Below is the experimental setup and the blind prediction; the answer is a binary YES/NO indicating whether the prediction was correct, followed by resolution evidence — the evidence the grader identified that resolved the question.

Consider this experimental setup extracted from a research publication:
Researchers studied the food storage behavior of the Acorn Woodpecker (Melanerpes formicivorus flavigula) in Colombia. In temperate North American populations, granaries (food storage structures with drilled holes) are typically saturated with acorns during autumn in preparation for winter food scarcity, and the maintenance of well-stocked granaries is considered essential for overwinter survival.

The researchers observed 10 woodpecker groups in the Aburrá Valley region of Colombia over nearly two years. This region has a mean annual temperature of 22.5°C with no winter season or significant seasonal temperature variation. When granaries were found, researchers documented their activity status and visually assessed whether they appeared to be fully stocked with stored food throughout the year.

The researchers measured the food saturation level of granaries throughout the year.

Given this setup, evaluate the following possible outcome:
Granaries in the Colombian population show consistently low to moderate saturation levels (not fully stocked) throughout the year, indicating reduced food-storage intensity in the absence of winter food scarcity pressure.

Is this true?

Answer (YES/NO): YES